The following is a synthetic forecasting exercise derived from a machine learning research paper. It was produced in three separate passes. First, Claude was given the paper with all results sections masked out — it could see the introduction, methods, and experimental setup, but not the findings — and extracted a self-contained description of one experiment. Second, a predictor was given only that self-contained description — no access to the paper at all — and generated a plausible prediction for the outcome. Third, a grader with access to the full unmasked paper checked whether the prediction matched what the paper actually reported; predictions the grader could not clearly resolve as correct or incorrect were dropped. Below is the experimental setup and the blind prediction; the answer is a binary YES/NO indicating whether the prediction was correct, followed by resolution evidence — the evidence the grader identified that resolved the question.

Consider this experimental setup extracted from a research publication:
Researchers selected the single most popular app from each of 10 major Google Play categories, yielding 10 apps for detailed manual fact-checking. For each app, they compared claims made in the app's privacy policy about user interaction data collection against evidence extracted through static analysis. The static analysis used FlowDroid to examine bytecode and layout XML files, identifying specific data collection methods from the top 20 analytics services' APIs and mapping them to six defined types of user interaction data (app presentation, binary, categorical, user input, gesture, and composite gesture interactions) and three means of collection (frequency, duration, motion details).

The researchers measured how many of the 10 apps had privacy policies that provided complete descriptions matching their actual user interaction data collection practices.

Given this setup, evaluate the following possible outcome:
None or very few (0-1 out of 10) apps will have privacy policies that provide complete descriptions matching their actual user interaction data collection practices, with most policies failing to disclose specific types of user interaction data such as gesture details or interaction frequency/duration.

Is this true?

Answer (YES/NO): YES